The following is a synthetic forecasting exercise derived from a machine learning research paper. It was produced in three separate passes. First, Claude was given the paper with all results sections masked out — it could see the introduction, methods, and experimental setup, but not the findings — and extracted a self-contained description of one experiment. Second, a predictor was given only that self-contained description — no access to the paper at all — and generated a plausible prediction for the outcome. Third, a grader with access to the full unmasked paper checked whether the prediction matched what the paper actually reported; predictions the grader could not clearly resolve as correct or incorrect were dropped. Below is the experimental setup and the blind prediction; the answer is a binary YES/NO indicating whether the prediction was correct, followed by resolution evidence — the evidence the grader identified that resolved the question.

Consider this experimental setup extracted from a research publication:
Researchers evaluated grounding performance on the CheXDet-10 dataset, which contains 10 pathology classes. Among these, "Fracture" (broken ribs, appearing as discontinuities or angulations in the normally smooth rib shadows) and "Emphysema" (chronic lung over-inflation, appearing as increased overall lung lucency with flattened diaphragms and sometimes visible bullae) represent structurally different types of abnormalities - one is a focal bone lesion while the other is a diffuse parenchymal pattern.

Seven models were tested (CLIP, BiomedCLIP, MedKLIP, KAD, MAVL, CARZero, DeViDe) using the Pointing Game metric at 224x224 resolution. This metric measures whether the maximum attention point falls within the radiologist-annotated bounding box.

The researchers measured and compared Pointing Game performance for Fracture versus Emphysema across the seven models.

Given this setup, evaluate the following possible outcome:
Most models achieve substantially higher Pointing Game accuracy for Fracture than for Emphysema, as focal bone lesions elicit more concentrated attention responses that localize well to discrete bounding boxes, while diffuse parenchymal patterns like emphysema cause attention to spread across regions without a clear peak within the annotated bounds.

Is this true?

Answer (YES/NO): NO